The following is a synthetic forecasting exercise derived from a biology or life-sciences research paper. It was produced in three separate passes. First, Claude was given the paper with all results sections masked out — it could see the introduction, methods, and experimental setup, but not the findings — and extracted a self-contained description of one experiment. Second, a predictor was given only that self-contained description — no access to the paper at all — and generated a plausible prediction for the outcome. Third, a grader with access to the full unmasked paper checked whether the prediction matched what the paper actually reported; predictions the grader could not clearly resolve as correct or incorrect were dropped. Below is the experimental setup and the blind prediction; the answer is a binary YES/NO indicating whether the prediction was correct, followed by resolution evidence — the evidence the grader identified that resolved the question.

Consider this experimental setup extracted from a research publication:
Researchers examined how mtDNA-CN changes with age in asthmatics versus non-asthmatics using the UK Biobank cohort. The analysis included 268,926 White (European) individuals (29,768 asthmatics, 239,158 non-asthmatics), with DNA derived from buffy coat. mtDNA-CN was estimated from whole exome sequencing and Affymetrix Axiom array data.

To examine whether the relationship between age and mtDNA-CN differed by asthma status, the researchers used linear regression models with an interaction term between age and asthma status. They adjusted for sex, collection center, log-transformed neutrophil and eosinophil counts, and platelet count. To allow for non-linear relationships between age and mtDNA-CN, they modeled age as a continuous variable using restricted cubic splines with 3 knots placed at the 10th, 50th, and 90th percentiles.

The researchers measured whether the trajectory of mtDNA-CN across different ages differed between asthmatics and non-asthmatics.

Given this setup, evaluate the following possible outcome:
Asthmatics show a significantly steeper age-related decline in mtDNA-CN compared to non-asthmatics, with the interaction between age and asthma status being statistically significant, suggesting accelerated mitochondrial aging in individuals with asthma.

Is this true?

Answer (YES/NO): NO